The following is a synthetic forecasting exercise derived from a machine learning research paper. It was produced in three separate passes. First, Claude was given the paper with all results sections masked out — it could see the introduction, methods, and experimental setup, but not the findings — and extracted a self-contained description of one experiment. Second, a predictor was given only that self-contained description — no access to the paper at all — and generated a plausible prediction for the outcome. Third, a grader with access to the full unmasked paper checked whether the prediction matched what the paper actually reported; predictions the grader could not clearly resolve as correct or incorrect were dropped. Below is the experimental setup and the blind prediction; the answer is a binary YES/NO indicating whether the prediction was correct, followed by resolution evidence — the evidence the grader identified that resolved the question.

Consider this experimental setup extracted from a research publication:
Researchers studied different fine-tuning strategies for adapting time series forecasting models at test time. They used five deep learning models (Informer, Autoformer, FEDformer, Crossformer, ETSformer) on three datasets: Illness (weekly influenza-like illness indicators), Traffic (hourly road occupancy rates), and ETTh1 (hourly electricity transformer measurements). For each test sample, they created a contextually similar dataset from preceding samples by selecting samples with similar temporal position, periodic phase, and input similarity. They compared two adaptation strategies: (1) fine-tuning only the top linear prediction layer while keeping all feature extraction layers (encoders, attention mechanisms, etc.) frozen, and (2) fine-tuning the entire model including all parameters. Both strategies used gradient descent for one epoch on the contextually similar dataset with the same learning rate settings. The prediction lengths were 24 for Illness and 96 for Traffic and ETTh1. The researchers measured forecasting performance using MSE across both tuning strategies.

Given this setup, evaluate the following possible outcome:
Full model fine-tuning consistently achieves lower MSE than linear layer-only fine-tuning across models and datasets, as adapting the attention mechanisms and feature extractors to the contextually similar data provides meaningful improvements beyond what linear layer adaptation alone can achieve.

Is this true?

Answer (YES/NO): NO